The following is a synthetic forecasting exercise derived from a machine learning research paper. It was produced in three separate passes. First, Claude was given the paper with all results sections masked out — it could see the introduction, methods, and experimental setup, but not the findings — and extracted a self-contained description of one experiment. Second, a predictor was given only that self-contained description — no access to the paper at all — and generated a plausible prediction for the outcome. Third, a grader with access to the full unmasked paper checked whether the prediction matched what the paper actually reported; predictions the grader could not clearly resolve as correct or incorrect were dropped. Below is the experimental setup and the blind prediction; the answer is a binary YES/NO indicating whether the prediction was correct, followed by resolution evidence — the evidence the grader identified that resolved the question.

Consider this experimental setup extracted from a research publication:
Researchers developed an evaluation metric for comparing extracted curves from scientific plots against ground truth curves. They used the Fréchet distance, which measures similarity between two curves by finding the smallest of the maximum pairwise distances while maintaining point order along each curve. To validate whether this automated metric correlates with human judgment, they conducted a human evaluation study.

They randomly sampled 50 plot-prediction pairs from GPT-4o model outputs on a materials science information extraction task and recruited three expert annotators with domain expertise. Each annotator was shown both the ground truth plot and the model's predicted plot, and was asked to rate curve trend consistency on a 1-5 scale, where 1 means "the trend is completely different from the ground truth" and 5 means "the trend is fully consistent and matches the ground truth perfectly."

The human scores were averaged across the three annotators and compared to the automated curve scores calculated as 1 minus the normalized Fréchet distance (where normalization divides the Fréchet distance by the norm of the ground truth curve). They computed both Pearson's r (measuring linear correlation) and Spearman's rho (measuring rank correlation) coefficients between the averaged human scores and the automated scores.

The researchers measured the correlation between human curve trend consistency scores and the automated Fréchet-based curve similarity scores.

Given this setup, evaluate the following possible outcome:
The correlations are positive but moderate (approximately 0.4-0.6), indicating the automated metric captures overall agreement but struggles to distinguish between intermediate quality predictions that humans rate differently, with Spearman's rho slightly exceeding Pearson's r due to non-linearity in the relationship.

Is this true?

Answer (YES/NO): NO